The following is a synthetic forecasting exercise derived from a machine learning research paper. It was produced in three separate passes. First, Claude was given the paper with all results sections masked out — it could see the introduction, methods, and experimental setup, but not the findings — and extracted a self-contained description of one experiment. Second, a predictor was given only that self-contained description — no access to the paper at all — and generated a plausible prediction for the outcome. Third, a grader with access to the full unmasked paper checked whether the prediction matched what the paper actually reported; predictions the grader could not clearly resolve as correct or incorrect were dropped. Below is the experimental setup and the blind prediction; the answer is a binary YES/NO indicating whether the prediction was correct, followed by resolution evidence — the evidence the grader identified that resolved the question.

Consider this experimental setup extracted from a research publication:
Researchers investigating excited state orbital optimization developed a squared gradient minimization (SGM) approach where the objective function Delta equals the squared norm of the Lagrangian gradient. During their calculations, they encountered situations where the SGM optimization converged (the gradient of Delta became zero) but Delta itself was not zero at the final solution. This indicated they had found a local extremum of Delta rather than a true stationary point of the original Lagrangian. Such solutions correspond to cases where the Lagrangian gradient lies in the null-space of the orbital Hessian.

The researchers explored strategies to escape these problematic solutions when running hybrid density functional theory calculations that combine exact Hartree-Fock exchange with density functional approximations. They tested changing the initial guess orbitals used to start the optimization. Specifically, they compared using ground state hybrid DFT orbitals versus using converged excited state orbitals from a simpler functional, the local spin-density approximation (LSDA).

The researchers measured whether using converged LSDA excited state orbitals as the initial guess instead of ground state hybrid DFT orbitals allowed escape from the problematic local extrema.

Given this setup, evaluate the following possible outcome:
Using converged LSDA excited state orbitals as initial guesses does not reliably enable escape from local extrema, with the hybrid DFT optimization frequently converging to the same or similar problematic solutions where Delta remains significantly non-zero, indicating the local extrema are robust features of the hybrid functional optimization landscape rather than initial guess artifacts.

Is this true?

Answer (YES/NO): NO